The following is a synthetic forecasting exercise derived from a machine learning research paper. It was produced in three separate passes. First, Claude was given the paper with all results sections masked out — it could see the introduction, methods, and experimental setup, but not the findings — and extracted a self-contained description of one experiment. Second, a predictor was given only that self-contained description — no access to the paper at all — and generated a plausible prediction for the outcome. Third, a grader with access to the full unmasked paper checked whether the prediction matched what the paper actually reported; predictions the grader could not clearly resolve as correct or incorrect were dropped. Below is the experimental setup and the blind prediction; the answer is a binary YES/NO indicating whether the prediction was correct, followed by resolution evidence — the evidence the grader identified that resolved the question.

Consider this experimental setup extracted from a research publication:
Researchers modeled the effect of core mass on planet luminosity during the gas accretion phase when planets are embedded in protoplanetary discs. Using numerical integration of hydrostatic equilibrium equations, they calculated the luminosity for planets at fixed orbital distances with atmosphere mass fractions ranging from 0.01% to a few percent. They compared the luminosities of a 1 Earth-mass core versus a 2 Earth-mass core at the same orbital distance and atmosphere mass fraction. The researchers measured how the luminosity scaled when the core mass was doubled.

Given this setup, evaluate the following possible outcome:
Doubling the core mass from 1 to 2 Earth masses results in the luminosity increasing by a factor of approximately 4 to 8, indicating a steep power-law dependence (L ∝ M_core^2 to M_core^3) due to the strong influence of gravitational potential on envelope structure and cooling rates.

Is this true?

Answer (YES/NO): NO